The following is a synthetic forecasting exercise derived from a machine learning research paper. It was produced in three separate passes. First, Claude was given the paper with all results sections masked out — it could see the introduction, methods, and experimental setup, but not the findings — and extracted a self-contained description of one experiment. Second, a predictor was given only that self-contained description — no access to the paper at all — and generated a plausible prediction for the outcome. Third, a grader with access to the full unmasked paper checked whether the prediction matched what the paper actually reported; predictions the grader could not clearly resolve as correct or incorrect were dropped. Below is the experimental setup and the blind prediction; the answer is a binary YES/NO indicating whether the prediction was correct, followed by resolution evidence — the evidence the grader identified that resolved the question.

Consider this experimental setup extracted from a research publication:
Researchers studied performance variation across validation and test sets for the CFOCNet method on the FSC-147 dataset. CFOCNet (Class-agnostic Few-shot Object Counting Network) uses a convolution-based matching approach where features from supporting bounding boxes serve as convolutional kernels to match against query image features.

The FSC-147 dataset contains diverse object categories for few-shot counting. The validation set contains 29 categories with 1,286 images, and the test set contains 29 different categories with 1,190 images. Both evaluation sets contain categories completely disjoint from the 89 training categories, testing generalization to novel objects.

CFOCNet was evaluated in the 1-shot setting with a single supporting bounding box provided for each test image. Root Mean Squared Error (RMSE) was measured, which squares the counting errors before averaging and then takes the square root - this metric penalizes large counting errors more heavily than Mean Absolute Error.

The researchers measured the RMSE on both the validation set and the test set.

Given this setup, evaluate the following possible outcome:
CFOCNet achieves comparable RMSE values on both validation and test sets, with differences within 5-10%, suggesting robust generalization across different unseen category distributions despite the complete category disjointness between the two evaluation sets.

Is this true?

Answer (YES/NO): NO